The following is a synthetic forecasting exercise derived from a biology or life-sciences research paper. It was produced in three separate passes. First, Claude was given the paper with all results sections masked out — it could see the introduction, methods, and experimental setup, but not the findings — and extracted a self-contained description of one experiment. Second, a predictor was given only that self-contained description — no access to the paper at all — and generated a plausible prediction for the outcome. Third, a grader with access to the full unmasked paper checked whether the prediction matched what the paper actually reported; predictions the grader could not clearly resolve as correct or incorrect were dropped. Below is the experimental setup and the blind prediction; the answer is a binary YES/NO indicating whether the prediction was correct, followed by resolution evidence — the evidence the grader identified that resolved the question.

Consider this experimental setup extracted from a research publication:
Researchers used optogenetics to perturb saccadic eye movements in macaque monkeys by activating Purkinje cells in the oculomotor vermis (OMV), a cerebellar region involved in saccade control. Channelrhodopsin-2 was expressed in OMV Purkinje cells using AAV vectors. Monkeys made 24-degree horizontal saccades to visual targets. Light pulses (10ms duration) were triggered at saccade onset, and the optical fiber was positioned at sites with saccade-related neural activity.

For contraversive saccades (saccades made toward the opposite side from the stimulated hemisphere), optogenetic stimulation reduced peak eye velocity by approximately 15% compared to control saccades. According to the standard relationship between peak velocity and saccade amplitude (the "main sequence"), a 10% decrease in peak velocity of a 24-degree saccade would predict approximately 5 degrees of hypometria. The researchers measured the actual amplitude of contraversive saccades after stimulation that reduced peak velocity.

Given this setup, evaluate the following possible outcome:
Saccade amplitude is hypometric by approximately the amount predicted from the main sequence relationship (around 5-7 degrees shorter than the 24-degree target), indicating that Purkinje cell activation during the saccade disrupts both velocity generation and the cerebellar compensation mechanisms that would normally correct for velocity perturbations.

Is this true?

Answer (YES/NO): NO